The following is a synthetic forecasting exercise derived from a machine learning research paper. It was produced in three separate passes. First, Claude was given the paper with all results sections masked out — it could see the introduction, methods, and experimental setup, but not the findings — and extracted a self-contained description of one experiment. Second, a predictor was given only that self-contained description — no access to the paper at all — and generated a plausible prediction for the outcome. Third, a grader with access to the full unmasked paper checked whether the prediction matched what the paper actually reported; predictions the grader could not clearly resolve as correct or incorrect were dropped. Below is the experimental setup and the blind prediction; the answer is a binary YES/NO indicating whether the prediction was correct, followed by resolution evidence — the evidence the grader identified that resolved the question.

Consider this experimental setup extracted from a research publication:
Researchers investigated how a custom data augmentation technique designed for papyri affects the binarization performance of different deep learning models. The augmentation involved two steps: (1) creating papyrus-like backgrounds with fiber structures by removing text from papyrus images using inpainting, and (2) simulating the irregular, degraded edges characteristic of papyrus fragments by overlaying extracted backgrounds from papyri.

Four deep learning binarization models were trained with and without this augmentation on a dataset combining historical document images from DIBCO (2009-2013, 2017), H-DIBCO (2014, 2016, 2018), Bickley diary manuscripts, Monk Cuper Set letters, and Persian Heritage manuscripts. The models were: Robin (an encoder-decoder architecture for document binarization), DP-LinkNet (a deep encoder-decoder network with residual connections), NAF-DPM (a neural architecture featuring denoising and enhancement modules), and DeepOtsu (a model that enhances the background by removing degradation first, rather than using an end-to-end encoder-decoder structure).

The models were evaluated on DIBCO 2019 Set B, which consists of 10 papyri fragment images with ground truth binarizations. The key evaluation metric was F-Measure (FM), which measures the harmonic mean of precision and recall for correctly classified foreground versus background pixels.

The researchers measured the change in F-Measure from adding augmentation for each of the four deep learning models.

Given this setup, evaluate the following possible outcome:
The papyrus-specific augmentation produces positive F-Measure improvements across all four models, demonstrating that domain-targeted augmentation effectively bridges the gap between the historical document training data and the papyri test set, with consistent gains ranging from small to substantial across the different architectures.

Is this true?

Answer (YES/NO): NO